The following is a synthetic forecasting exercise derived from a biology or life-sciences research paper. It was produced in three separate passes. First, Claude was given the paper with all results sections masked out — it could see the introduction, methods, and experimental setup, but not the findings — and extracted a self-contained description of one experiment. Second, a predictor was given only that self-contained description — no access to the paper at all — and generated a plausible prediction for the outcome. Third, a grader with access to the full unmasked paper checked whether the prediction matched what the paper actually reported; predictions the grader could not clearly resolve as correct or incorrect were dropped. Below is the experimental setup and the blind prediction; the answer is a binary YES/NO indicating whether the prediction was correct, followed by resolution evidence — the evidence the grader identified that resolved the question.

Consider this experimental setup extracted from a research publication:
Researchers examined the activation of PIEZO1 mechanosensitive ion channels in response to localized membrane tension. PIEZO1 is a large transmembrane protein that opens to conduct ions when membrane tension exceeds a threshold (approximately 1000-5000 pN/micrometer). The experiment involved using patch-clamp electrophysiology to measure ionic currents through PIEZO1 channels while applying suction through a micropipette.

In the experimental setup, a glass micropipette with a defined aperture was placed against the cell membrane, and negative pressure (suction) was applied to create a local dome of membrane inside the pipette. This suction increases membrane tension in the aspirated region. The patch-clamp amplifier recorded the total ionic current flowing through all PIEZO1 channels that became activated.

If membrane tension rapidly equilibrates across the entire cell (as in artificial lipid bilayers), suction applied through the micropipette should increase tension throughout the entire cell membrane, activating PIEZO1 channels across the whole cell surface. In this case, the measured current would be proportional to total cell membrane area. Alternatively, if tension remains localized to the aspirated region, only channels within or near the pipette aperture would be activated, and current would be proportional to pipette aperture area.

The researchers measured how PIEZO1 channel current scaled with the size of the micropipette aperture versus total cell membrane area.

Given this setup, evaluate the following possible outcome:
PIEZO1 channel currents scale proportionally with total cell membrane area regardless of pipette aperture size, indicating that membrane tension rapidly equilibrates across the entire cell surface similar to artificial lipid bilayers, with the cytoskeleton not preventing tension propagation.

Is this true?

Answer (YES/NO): NO